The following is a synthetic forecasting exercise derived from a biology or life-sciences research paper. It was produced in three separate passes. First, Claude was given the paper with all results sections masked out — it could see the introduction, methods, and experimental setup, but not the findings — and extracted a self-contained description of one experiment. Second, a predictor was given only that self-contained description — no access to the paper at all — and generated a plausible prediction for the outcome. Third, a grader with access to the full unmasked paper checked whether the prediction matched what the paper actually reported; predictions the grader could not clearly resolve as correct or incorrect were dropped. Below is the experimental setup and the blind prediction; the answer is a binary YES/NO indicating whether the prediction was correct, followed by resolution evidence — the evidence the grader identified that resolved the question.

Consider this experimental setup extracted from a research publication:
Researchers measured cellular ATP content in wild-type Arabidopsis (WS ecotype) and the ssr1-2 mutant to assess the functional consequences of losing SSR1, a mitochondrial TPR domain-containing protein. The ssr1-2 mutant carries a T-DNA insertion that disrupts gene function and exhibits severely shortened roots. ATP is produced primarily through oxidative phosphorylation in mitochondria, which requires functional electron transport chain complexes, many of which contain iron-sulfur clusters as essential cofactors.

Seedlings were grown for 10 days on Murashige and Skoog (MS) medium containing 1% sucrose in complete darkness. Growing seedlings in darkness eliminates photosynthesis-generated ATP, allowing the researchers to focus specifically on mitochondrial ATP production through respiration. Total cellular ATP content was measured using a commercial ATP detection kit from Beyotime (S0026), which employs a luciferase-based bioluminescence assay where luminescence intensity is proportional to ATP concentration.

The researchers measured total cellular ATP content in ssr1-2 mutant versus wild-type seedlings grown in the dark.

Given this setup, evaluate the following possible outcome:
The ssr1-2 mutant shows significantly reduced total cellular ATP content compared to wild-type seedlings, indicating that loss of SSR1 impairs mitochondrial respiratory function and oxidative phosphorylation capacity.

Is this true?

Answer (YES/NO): YES